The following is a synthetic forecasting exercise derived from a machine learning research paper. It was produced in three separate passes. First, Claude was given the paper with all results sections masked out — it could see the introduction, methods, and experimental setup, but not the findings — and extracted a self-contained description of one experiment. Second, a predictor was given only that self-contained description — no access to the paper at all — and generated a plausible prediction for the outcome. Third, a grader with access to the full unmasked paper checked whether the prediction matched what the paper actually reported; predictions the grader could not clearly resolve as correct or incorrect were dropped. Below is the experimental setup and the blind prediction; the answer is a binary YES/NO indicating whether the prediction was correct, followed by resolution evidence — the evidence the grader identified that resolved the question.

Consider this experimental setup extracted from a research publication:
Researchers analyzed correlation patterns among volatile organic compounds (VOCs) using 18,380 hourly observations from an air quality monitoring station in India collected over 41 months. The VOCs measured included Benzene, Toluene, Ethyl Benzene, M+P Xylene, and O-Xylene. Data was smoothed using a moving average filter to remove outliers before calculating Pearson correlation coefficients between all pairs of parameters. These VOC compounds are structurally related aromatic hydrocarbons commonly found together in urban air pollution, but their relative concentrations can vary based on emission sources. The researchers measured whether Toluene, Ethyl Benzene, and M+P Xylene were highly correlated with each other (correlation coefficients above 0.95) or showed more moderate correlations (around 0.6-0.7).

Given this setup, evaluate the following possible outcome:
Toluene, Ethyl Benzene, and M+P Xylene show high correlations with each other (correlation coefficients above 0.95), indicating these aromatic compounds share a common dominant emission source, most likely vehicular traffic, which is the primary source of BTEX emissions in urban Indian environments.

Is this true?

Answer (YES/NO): YES